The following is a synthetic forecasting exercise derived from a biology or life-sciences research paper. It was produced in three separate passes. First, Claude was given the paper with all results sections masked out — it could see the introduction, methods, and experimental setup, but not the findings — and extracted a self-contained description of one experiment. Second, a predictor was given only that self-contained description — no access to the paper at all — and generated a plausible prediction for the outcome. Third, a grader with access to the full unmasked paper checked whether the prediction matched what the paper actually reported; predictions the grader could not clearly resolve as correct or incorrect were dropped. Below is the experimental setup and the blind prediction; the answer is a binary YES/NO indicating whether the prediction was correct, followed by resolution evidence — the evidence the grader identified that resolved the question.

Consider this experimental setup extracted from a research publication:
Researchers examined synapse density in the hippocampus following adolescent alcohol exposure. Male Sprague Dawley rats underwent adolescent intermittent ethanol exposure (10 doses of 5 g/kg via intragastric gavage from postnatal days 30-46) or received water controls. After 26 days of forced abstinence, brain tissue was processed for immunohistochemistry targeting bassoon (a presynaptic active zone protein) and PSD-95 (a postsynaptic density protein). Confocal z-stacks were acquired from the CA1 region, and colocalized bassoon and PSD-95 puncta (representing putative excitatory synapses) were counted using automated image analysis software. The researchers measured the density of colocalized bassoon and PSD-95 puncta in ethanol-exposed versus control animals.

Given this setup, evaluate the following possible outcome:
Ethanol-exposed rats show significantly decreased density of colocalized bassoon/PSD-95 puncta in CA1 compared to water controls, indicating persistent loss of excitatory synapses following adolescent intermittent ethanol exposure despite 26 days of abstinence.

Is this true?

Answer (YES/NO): NO